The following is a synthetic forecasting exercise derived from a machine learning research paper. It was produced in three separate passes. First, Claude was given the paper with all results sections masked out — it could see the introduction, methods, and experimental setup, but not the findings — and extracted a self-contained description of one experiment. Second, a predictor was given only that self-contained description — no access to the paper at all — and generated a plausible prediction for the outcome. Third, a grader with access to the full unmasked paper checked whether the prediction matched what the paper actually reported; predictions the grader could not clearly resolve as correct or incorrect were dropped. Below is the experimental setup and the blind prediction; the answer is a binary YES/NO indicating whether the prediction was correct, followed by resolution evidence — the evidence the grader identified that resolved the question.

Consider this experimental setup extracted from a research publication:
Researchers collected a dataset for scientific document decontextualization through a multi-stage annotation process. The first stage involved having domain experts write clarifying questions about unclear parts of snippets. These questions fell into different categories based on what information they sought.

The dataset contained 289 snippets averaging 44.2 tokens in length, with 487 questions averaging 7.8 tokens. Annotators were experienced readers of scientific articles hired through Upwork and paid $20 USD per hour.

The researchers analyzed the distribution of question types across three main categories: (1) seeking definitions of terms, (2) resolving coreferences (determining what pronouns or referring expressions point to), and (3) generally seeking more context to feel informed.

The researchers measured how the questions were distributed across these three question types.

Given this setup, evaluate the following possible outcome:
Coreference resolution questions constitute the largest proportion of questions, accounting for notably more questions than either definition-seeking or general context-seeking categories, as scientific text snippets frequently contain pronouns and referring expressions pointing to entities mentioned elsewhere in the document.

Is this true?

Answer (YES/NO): NO